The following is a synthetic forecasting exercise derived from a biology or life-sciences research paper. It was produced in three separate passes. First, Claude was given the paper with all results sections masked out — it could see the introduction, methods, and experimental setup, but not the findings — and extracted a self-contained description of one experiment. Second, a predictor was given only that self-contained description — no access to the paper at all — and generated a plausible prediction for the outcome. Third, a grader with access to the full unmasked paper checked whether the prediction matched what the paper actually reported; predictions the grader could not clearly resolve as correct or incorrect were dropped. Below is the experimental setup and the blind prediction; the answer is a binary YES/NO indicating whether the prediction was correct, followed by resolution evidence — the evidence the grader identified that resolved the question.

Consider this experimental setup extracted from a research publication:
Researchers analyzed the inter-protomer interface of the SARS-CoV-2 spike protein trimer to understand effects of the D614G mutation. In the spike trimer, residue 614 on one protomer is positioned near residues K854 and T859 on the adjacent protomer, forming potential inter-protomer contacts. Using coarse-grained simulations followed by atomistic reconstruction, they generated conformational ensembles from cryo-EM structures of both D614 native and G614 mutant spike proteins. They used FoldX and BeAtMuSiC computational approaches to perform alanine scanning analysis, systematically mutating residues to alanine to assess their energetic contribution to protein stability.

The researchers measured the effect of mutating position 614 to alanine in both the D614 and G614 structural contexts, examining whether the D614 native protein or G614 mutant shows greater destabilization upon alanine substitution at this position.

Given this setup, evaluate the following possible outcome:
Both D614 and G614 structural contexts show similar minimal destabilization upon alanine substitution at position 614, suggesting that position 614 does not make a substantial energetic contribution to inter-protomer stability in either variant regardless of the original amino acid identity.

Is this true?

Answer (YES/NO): NO